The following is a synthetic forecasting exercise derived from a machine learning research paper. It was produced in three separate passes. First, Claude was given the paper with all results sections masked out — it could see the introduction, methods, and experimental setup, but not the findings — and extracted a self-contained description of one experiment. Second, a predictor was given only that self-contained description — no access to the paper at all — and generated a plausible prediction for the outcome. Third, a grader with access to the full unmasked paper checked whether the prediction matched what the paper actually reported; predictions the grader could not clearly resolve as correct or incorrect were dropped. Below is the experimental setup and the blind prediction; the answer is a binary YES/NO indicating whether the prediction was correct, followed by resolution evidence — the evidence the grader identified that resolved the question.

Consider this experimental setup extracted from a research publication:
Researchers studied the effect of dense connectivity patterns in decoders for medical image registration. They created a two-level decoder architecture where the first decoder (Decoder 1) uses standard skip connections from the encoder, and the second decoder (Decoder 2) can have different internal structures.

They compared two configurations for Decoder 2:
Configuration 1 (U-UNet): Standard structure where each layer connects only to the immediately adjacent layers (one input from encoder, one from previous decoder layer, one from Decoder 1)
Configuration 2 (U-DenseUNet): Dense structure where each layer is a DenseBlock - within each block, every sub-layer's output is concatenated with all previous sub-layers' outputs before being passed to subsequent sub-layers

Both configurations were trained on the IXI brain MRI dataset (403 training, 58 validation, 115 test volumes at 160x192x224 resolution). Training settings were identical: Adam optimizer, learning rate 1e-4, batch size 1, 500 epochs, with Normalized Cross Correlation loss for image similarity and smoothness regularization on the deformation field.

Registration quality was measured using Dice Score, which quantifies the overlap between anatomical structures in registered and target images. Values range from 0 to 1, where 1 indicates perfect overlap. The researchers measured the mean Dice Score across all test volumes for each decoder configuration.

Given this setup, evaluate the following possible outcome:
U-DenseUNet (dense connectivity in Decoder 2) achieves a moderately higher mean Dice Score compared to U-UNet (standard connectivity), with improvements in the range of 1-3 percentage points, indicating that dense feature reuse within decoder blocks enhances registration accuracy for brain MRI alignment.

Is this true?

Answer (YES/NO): YES